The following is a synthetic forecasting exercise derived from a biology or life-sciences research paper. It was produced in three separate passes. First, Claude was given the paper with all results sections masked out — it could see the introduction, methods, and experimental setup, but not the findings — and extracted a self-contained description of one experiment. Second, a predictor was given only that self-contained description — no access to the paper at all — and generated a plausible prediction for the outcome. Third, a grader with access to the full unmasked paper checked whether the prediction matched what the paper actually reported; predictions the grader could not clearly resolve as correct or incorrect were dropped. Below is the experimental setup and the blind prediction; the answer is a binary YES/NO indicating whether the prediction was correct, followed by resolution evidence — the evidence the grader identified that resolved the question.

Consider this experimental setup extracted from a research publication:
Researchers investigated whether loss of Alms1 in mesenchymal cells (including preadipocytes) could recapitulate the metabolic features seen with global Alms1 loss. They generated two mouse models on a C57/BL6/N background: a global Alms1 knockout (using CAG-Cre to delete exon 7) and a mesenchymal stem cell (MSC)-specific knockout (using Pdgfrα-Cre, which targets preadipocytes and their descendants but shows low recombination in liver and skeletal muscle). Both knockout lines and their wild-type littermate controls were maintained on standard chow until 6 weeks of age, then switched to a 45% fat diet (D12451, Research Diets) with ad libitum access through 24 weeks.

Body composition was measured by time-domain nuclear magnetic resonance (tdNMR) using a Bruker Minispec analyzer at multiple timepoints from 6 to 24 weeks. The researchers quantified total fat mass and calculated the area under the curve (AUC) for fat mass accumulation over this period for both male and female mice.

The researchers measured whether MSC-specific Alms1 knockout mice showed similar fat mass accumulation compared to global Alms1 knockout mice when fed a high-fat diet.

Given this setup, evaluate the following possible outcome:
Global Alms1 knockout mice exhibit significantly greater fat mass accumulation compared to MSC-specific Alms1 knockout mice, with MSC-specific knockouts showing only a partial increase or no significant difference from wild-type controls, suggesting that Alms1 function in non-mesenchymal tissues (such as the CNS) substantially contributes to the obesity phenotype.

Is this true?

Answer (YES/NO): NO